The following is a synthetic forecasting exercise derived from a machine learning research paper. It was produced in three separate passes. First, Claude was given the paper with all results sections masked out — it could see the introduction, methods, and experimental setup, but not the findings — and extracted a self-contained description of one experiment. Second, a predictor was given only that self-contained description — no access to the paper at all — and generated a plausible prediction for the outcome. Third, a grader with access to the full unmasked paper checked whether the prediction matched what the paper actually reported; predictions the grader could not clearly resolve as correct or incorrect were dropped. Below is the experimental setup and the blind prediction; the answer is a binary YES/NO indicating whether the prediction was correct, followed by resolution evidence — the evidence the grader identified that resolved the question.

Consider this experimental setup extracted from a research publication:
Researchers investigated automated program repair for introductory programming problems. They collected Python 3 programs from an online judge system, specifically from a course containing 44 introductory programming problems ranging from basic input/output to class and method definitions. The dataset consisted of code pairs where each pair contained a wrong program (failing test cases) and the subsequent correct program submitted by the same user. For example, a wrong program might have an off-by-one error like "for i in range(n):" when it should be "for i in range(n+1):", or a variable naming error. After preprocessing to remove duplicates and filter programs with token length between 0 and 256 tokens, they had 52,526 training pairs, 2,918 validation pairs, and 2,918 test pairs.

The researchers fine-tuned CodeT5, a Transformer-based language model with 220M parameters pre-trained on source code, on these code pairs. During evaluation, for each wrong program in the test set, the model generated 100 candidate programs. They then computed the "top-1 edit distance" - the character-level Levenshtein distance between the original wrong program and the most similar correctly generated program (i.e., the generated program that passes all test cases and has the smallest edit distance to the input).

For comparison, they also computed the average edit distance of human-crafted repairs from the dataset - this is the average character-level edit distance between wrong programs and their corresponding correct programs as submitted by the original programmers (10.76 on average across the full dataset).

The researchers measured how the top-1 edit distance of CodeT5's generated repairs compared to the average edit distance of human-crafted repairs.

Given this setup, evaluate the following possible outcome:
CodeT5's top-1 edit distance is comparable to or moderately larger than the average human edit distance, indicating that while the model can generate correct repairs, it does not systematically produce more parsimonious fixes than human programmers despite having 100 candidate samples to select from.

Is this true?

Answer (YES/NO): NO